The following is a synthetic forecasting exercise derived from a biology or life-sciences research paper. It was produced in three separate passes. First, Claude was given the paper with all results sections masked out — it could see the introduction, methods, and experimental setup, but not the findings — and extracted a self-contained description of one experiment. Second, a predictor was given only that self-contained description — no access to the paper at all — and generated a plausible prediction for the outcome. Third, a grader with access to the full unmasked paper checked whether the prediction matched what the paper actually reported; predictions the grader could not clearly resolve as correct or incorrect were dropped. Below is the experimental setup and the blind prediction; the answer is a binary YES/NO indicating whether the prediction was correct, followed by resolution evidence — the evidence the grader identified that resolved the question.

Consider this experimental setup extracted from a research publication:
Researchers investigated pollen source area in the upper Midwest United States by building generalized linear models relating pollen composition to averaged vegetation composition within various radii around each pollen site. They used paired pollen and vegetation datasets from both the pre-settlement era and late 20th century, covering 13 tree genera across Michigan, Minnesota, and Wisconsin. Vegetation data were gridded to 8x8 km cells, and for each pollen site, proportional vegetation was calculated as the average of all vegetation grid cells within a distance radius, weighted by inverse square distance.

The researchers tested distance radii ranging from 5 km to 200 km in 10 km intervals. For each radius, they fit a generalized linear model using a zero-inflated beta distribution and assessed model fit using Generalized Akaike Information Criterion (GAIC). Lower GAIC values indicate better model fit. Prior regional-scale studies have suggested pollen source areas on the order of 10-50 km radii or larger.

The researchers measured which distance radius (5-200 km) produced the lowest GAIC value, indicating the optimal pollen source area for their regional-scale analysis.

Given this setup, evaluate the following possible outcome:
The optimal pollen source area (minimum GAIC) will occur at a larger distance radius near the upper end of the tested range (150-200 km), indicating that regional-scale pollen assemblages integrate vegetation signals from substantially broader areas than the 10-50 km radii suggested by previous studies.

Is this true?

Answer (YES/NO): NO